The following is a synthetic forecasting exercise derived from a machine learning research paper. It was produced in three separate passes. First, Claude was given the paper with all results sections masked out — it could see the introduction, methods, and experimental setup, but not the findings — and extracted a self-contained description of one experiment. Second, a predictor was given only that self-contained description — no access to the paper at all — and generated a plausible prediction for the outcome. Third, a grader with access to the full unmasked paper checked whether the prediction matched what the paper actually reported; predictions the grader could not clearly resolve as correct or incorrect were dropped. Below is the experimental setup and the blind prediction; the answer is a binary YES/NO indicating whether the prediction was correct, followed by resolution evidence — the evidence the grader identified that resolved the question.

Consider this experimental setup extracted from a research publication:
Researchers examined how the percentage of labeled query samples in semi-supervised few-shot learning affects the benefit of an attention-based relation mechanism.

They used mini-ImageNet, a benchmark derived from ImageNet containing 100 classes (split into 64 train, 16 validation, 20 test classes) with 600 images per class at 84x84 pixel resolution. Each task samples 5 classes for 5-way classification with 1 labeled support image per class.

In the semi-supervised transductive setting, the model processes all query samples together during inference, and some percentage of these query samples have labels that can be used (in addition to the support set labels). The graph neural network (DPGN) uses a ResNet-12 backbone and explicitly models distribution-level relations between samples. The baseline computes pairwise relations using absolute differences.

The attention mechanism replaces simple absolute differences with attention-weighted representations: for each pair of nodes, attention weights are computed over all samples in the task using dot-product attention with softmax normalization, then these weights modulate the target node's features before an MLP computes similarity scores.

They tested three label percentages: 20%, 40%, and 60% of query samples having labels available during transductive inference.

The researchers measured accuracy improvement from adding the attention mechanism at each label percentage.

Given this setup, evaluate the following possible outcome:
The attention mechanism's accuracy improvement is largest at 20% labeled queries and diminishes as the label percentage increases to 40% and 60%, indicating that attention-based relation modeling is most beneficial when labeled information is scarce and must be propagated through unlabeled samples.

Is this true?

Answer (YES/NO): YES